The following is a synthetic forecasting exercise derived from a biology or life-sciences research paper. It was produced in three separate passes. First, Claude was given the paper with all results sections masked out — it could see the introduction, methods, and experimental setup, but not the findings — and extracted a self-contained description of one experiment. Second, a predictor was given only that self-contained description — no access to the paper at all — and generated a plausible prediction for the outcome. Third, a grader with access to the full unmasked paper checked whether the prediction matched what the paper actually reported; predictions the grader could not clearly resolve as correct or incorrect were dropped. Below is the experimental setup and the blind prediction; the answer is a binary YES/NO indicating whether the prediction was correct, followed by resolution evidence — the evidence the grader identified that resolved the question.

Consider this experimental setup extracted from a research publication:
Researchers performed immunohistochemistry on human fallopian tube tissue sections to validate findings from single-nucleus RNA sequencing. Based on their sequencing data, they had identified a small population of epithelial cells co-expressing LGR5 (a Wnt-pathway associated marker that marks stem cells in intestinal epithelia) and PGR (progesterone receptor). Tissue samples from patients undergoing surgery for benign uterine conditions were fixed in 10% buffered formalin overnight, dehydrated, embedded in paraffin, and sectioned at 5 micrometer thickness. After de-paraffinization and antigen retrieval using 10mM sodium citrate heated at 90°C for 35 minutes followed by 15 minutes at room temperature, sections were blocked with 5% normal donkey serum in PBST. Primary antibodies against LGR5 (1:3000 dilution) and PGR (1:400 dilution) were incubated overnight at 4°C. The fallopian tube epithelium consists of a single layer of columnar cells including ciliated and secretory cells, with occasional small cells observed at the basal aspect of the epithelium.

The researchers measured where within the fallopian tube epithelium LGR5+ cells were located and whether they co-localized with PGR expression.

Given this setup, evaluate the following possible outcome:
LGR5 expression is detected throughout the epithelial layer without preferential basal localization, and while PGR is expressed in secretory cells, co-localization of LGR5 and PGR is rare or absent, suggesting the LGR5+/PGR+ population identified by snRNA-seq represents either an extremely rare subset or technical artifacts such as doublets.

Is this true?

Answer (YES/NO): NO